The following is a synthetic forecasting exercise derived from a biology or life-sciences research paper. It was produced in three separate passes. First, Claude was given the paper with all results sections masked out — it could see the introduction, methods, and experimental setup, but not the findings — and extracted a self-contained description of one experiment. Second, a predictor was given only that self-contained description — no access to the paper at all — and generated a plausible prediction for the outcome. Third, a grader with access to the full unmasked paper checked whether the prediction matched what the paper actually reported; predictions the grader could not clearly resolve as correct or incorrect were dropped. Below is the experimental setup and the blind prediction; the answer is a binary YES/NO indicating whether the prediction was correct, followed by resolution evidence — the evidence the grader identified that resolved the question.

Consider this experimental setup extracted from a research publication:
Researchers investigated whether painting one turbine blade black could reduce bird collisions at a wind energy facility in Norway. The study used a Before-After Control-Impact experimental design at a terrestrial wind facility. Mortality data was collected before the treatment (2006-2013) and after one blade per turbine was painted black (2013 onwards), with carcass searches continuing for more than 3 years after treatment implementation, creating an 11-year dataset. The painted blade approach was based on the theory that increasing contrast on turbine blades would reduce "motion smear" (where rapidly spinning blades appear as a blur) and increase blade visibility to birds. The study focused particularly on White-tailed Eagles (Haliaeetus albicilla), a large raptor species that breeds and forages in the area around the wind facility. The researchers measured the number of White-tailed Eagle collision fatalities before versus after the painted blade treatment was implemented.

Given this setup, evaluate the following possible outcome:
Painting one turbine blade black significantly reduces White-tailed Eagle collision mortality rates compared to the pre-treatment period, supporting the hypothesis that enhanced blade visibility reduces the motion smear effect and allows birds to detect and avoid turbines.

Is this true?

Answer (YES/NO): YES